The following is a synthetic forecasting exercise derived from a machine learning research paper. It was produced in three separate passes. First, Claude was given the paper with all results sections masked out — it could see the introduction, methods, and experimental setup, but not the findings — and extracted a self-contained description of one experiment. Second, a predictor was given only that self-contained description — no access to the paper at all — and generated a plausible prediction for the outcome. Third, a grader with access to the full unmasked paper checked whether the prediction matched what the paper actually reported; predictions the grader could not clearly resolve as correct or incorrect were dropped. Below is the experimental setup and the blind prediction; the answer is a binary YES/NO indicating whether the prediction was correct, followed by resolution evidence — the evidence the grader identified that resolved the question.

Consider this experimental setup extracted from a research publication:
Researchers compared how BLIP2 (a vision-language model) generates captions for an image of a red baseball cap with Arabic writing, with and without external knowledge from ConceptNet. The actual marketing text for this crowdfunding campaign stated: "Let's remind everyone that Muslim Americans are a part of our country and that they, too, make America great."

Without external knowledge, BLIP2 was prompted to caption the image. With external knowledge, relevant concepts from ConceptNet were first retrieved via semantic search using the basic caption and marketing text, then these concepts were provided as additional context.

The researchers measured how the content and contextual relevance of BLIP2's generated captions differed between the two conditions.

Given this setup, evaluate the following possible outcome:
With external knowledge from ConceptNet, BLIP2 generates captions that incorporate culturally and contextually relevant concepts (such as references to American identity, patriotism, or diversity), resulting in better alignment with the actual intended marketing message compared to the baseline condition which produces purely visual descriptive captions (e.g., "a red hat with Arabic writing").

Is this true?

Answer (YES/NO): YES